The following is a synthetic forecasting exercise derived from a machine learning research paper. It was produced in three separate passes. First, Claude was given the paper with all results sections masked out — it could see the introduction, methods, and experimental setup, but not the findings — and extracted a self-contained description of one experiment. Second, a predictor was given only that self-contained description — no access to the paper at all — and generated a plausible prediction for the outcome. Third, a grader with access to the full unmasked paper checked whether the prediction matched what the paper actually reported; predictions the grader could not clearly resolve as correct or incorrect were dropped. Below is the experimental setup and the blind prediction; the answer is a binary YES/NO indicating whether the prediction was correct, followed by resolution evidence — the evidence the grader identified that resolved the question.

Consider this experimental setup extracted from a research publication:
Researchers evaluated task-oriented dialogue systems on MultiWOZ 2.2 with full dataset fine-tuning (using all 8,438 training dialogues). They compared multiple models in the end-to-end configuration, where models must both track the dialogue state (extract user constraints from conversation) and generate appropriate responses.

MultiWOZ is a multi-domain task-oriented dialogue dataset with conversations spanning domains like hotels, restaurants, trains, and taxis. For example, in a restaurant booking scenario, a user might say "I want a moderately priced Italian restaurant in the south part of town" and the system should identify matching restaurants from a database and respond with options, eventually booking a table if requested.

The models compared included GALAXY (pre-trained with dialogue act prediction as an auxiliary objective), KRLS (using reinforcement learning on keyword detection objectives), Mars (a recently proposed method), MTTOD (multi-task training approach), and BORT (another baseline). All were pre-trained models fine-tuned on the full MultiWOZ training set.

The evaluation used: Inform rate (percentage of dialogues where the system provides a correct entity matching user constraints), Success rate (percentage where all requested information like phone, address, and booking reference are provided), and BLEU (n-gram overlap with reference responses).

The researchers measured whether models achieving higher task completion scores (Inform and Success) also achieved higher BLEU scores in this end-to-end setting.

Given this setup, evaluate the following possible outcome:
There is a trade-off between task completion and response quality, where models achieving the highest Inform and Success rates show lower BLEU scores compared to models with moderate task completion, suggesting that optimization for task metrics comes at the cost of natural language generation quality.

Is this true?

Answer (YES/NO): YES